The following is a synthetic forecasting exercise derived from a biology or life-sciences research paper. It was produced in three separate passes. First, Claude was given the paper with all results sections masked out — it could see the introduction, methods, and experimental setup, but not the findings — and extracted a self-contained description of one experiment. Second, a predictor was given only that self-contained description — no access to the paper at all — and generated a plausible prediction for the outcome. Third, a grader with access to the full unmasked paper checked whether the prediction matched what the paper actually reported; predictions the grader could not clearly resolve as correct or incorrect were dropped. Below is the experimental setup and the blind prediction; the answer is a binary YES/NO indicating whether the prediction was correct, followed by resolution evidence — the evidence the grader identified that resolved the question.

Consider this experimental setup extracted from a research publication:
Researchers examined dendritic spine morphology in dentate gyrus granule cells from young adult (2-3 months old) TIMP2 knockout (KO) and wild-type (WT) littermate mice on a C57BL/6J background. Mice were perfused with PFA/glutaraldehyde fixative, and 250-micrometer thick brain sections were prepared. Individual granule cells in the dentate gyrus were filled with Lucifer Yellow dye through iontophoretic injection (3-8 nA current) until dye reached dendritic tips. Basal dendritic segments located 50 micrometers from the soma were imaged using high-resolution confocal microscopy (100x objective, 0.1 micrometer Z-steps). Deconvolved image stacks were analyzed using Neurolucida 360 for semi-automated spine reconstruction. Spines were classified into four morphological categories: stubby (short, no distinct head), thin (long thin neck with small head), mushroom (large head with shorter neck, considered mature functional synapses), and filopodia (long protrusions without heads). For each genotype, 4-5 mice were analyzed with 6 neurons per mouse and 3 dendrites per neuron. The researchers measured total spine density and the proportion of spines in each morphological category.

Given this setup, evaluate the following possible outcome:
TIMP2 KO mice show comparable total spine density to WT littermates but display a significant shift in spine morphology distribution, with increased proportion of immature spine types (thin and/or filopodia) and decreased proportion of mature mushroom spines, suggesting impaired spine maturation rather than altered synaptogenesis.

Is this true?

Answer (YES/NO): NO